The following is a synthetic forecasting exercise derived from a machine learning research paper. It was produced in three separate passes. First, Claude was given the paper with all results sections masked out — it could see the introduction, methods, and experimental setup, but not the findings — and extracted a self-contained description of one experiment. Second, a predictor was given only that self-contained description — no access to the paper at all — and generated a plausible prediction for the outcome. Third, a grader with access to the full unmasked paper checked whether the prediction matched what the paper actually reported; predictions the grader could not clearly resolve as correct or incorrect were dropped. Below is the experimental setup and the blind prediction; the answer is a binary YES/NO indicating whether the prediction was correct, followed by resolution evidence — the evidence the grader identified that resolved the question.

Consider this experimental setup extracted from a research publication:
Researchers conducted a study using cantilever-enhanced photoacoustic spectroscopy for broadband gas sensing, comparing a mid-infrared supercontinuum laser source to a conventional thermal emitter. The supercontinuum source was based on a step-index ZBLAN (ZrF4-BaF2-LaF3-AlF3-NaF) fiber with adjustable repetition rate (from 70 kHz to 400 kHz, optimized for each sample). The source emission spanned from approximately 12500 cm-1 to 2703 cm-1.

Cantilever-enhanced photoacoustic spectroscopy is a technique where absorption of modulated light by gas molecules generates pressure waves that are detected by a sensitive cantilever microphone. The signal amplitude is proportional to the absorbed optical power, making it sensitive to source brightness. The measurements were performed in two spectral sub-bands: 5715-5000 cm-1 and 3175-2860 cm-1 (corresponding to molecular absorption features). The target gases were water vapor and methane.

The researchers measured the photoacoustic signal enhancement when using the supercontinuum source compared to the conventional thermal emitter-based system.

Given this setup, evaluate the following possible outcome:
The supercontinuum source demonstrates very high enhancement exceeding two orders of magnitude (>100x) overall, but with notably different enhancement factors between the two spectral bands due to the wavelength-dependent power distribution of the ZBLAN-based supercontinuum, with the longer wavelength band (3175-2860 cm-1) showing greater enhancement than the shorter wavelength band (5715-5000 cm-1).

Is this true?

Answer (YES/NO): NO